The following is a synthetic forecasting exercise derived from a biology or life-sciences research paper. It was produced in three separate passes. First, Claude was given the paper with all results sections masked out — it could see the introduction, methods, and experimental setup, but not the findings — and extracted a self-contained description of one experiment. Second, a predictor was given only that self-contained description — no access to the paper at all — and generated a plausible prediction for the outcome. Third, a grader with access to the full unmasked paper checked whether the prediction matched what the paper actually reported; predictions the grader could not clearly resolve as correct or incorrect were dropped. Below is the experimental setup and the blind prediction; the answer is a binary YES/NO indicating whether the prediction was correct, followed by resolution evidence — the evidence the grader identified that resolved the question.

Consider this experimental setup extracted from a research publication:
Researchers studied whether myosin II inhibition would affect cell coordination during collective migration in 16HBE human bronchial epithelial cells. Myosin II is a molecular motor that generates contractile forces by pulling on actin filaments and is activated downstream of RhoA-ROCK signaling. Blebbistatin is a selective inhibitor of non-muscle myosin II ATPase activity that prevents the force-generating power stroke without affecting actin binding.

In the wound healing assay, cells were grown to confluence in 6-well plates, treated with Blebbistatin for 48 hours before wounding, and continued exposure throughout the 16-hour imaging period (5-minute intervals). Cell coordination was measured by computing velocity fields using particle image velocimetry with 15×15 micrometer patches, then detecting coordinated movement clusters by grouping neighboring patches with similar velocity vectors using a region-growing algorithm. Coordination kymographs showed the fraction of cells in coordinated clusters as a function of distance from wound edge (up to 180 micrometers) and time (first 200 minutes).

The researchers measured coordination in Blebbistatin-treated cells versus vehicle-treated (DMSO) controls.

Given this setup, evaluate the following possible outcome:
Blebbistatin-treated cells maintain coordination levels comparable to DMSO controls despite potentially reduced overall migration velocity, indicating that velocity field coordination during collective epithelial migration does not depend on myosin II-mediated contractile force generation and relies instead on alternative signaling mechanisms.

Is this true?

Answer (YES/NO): NO